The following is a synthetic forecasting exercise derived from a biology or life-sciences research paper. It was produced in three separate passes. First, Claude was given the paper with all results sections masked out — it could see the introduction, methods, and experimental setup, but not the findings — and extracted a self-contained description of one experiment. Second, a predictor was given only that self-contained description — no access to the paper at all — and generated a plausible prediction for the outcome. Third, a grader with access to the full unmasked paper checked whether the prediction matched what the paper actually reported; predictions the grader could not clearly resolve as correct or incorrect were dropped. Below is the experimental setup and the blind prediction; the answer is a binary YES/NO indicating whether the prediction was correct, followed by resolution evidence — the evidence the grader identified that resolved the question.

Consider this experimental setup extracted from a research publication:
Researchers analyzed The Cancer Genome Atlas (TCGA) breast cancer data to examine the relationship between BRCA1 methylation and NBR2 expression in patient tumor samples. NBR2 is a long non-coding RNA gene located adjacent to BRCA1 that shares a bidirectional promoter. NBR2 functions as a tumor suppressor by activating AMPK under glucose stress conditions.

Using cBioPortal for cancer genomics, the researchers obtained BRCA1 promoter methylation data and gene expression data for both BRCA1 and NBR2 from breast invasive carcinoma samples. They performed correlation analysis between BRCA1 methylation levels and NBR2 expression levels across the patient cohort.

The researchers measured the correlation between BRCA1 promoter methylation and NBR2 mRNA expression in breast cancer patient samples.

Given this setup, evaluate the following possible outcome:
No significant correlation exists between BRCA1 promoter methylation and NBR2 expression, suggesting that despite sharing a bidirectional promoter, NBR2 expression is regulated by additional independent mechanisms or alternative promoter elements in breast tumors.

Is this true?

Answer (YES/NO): NO